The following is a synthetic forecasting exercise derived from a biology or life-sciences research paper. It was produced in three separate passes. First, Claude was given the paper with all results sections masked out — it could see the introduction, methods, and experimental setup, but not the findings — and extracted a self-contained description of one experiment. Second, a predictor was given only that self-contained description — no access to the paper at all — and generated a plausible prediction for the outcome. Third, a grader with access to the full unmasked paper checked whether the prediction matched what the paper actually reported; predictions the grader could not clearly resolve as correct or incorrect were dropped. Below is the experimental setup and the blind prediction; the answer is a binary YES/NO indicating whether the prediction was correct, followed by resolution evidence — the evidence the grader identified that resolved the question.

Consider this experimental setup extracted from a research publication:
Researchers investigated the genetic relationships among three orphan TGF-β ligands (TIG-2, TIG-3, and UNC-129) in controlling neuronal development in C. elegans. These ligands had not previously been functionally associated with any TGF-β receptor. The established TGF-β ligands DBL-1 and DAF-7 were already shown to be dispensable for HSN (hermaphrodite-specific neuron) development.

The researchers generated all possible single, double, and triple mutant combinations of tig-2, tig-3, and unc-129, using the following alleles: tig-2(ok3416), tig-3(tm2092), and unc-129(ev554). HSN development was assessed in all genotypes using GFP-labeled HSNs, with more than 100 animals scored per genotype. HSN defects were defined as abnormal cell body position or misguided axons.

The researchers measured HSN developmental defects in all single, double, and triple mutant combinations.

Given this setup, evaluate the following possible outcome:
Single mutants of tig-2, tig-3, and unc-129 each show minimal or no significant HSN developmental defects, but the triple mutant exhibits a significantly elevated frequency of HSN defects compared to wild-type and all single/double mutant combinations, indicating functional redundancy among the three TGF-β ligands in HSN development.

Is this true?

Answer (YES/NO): NO